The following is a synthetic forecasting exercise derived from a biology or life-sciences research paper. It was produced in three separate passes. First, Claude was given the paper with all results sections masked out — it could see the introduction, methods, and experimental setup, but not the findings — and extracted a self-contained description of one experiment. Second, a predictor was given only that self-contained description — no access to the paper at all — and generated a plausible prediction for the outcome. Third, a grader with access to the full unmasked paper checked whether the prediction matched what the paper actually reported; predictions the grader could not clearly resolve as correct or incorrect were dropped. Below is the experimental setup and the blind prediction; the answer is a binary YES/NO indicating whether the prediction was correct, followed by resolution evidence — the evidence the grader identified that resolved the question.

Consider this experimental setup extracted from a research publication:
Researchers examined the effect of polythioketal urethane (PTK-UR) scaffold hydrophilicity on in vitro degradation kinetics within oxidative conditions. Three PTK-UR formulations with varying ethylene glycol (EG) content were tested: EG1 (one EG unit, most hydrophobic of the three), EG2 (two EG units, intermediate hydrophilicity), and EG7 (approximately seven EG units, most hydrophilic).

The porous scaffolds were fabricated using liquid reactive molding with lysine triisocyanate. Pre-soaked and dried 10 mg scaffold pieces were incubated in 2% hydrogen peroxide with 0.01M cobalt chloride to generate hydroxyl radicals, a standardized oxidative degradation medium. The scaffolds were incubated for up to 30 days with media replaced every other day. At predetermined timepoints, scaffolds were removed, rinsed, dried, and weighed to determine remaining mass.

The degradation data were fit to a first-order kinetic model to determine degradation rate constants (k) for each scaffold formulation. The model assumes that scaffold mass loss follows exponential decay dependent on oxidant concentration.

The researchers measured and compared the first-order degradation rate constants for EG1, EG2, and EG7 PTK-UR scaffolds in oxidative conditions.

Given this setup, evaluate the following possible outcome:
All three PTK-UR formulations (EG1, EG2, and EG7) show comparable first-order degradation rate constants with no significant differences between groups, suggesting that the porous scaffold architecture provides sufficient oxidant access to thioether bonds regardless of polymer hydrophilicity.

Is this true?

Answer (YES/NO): NO